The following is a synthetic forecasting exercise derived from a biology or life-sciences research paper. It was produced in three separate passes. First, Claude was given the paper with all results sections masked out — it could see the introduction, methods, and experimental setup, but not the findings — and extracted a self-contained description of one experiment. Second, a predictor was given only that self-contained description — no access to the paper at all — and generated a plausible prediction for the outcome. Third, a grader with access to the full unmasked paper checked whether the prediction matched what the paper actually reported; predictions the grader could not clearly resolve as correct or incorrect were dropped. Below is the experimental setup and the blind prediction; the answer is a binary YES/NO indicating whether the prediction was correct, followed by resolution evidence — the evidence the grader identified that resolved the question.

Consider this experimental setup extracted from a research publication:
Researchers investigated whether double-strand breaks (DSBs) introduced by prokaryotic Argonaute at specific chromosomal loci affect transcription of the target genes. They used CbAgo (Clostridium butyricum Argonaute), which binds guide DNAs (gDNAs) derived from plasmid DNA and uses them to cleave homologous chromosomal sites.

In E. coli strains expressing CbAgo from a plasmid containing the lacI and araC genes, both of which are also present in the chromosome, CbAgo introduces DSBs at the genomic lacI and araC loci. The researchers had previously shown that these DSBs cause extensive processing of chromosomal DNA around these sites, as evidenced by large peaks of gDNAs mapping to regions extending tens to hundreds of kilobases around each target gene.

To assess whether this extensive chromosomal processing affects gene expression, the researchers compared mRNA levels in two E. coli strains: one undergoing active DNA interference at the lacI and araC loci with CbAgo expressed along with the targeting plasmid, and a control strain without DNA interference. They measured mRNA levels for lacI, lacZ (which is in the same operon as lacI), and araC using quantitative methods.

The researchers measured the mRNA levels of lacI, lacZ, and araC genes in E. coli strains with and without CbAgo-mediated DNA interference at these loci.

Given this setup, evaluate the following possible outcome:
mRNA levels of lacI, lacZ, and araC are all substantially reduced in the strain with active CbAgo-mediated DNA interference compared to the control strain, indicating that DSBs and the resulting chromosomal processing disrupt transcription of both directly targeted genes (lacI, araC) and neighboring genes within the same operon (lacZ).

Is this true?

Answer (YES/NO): NO